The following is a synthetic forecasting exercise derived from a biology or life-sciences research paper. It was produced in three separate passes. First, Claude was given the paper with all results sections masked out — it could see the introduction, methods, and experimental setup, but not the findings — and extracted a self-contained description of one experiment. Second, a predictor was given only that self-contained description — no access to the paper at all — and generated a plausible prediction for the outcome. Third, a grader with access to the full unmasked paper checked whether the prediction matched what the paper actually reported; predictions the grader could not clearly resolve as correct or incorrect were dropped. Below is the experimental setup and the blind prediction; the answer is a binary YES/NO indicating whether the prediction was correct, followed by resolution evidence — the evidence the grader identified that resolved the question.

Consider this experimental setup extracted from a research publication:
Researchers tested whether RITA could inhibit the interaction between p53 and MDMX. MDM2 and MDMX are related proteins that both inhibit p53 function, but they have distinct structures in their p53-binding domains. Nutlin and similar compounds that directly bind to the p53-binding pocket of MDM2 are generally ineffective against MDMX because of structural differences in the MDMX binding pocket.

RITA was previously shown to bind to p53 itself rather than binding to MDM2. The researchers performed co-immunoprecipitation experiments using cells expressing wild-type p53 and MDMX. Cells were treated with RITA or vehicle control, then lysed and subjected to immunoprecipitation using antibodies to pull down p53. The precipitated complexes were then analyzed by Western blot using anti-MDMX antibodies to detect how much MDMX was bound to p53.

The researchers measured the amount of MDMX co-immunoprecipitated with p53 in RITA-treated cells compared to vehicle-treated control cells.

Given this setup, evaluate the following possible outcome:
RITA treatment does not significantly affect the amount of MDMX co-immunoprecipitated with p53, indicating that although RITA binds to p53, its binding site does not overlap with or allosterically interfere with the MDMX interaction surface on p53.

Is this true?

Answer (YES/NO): NO